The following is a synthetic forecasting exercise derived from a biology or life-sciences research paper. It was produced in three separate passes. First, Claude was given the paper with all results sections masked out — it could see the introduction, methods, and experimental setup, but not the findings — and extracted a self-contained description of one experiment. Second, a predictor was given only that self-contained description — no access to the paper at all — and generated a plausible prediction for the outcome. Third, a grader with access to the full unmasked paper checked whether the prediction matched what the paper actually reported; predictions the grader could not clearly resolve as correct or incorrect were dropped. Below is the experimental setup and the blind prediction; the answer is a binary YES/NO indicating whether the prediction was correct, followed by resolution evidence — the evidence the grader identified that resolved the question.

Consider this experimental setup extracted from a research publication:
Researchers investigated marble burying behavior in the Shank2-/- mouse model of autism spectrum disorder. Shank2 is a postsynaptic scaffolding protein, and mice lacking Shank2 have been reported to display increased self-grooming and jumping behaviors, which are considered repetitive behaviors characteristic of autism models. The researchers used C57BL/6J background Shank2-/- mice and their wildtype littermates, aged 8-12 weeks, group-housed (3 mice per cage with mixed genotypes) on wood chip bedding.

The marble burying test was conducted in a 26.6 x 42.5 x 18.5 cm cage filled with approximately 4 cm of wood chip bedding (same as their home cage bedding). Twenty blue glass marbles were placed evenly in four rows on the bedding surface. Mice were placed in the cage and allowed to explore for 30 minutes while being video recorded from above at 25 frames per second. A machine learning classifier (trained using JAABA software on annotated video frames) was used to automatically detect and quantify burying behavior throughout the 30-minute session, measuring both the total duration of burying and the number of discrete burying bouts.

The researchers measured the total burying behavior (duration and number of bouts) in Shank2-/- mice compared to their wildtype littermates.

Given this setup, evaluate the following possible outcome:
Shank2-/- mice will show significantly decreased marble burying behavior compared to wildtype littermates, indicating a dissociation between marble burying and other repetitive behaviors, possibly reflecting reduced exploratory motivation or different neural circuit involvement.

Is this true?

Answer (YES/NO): YES